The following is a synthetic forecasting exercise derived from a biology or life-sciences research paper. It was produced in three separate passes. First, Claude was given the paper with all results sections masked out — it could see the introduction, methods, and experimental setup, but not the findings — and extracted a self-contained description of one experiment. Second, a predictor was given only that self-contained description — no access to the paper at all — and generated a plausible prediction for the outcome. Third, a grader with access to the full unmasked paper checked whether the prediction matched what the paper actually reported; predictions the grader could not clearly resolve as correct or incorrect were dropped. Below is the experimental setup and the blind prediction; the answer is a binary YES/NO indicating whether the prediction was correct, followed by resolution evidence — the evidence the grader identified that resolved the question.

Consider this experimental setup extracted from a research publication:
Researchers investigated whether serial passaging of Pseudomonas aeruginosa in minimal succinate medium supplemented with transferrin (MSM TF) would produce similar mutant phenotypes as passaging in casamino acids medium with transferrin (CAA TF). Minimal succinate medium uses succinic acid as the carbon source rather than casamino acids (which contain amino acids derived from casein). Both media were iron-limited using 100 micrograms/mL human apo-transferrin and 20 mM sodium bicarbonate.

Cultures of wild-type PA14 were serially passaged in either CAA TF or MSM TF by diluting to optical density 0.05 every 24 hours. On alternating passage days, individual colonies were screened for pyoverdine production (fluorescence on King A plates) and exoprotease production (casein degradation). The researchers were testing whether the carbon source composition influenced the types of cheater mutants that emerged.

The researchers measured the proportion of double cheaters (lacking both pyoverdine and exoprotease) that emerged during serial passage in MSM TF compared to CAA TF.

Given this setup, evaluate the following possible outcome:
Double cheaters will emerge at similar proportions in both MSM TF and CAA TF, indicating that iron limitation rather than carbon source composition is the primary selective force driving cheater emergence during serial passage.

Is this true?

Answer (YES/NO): NO